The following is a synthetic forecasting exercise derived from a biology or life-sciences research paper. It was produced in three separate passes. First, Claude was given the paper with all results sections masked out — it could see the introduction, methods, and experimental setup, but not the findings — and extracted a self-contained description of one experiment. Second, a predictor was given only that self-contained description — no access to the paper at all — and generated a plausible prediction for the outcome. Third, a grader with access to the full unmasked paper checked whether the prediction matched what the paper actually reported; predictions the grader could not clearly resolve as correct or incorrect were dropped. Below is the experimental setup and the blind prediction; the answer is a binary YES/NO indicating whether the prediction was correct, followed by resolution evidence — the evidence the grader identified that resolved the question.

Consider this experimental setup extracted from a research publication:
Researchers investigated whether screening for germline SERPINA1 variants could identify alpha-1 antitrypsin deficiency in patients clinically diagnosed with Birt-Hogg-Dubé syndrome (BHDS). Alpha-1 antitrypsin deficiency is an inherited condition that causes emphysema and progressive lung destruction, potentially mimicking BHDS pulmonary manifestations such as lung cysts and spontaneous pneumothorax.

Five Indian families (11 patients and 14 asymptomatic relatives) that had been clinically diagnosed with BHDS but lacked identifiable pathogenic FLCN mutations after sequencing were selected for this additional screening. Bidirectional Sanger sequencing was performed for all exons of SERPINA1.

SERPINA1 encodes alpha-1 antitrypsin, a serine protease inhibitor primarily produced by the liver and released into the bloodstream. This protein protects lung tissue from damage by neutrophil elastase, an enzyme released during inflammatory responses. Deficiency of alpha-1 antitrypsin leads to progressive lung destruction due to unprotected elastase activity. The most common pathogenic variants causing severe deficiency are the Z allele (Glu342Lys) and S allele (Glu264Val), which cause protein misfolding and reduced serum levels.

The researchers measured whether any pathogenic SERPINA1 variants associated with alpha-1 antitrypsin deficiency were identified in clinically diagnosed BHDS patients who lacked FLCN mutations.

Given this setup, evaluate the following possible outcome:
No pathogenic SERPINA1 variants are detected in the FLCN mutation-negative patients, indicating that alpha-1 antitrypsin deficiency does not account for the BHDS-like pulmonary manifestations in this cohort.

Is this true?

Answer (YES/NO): YES